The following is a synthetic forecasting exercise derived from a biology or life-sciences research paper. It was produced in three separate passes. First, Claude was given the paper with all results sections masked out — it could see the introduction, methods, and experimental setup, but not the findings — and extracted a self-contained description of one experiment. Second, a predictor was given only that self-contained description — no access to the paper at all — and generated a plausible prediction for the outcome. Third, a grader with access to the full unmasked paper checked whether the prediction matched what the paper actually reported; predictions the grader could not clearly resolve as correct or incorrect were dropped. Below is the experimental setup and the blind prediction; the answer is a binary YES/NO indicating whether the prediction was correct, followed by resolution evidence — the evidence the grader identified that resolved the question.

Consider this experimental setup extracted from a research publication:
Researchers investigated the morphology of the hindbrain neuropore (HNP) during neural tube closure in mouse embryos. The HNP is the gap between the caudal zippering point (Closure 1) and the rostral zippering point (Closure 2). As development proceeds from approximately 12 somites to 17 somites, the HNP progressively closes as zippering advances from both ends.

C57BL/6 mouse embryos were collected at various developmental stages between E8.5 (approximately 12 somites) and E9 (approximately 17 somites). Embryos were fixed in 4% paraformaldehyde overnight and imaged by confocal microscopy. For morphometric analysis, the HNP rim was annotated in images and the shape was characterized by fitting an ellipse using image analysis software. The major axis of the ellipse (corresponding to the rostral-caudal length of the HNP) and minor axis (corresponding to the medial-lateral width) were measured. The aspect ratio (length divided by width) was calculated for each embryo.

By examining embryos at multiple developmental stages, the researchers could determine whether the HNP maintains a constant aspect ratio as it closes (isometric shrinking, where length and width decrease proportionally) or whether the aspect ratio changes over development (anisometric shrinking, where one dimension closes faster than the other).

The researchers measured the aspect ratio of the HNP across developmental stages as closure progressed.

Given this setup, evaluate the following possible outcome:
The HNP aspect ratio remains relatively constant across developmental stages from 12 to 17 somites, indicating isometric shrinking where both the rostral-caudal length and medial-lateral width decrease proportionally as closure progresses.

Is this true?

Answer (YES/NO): NO